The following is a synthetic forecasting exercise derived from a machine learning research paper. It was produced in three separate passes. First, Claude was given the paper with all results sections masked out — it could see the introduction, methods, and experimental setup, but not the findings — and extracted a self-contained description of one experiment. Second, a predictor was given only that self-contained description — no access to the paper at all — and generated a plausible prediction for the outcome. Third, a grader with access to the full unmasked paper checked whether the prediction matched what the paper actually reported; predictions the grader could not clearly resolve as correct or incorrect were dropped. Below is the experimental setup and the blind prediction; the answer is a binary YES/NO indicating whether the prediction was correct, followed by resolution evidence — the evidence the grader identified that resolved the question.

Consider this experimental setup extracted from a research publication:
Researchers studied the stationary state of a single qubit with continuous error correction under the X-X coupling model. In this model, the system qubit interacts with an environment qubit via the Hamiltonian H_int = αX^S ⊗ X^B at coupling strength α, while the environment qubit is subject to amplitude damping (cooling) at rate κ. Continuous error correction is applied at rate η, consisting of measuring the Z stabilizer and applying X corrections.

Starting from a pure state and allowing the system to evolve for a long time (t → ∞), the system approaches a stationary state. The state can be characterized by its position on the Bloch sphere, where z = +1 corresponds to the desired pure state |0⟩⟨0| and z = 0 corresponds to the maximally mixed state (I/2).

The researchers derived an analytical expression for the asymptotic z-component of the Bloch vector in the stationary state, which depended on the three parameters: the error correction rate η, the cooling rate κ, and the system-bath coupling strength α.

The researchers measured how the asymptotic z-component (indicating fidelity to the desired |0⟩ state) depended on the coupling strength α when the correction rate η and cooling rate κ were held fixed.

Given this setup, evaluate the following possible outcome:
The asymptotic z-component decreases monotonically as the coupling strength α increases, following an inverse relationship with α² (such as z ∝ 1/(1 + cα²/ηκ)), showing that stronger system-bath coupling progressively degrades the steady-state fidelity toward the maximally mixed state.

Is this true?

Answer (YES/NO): YES